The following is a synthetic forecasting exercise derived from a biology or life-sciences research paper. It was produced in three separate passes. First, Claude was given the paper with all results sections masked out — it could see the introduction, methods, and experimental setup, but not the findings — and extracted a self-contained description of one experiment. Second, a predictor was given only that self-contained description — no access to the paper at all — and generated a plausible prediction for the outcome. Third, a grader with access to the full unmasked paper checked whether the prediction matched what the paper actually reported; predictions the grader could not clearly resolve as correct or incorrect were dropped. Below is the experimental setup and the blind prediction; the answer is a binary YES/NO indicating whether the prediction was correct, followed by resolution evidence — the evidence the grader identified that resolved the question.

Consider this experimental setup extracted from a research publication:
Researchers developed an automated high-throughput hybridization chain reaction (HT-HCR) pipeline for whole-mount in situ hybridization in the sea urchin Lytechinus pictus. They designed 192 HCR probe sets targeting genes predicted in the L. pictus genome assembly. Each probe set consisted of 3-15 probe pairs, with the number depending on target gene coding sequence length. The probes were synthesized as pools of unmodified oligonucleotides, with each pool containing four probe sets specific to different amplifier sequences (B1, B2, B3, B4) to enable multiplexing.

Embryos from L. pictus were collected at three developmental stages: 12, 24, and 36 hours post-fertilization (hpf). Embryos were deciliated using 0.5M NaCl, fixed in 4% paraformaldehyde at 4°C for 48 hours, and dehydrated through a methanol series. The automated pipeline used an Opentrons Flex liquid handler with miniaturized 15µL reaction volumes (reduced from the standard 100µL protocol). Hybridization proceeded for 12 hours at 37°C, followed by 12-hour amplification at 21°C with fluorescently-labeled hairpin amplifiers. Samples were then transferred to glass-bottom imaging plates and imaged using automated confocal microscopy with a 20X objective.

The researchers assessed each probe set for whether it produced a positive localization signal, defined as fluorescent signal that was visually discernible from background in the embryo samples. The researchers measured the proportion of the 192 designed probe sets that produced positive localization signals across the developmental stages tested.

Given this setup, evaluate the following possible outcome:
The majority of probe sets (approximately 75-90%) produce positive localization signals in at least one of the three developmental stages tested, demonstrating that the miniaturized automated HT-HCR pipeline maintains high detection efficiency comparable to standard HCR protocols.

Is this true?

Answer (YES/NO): NO